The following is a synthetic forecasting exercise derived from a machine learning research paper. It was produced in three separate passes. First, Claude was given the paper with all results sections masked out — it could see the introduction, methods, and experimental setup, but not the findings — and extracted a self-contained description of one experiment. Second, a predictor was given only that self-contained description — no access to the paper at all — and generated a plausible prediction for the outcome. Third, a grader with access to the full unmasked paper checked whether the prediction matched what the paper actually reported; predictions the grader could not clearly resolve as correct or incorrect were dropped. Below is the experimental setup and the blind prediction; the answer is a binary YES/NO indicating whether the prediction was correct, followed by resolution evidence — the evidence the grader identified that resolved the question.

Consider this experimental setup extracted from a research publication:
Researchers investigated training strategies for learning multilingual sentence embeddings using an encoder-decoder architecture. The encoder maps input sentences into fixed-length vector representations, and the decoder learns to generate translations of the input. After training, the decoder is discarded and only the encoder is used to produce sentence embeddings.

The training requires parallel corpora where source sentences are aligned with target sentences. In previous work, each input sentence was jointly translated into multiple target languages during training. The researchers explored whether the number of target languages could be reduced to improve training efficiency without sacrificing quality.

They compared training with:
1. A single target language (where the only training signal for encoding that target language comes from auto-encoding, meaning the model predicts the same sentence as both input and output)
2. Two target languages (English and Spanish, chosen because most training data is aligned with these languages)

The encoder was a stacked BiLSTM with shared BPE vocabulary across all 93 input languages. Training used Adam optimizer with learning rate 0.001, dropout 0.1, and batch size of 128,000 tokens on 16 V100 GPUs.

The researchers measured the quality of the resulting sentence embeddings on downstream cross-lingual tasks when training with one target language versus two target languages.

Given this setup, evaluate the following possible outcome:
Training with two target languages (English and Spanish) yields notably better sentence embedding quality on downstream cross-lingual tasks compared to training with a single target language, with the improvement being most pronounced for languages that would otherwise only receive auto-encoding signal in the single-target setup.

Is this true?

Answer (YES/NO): YES